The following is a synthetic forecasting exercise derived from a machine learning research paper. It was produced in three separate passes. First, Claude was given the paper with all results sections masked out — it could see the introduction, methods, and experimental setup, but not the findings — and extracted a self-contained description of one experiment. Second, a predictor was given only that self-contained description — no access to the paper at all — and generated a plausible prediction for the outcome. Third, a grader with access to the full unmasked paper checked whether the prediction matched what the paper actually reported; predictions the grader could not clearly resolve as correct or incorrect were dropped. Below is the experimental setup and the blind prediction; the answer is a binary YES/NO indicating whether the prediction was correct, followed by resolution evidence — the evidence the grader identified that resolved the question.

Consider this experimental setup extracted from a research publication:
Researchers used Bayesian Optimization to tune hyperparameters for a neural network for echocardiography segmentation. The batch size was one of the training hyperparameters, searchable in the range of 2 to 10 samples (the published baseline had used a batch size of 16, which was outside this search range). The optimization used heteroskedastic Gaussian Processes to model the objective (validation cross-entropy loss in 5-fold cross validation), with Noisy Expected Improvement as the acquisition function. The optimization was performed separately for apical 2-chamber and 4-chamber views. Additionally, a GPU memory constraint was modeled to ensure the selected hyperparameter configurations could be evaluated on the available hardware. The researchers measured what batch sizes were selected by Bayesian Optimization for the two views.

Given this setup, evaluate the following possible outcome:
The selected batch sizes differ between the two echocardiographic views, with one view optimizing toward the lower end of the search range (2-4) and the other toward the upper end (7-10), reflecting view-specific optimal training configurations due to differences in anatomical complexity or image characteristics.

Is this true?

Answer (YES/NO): NO